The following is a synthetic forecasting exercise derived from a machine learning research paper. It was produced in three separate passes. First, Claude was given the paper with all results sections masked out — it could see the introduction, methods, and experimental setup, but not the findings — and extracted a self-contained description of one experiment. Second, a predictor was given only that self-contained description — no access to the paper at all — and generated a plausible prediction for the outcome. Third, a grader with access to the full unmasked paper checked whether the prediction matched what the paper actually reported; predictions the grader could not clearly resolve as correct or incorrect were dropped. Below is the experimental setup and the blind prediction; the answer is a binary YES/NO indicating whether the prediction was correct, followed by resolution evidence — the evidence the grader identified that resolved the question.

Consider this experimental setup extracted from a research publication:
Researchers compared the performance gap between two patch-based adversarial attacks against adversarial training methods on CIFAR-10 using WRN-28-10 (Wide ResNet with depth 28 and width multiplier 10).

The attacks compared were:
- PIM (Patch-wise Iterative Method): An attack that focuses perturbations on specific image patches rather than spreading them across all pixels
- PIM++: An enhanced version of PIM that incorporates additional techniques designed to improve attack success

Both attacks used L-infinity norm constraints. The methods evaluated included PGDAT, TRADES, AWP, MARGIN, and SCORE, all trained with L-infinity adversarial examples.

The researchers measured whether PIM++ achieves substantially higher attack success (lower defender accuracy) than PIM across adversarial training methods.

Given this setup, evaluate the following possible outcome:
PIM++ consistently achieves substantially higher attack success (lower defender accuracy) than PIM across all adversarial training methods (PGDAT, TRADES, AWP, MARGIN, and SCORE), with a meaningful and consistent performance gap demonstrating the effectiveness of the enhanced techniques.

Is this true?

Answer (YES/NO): NO